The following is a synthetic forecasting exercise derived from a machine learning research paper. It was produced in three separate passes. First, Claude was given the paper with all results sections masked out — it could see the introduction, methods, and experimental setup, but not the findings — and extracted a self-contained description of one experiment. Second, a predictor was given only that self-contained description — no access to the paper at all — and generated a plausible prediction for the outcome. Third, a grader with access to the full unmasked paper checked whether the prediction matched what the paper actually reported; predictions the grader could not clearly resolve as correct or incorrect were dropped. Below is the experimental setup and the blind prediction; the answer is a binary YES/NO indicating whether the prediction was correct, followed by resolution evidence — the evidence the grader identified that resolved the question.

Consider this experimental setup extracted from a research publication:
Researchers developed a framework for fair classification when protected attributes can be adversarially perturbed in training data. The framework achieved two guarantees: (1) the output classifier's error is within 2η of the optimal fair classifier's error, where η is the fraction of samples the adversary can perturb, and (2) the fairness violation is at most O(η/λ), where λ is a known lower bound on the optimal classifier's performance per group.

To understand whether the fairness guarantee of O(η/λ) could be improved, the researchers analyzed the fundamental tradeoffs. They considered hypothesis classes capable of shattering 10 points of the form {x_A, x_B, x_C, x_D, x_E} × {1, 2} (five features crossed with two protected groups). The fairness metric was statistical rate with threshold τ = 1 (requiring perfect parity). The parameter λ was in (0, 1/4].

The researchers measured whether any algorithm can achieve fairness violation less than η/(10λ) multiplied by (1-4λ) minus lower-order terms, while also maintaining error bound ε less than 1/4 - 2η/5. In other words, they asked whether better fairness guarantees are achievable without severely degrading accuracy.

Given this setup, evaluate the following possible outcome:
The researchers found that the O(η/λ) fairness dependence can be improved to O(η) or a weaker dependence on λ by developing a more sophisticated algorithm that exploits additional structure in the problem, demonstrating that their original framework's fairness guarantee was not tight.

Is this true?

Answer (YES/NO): NO